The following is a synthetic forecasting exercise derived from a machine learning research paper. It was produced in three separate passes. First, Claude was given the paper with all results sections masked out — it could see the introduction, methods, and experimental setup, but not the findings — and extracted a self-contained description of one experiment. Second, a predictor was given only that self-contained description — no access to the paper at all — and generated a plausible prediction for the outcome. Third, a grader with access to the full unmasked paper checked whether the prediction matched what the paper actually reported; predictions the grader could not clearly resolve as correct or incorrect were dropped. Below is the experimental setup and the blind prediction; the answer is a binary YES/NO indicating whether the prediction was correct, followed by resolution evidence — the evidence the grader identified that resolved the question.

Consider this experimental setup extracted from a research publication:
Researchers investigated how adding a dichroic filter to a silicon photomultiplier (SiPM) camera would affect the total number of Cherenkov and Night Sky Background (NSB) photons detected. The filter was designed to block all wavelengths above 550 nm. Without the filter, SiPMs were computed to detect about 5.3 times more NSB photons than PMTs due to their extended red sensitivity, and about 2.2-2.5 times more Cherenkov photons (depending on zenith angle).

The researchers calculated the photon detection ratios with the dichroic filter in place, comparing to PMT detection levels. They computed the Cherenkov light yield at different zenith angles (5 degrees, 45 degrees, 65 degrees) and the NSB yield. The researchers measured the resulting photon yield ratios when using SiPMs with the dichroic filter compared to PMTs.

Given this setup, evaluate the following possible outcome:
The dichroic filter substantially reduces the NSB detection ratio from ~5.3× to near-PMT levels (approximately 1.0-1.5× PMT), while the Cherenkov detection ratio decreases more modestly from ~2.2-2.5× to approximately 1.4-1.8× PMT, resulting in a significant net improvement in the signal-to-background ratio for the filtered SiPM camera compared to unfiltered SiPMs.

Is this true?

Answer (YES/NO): NO